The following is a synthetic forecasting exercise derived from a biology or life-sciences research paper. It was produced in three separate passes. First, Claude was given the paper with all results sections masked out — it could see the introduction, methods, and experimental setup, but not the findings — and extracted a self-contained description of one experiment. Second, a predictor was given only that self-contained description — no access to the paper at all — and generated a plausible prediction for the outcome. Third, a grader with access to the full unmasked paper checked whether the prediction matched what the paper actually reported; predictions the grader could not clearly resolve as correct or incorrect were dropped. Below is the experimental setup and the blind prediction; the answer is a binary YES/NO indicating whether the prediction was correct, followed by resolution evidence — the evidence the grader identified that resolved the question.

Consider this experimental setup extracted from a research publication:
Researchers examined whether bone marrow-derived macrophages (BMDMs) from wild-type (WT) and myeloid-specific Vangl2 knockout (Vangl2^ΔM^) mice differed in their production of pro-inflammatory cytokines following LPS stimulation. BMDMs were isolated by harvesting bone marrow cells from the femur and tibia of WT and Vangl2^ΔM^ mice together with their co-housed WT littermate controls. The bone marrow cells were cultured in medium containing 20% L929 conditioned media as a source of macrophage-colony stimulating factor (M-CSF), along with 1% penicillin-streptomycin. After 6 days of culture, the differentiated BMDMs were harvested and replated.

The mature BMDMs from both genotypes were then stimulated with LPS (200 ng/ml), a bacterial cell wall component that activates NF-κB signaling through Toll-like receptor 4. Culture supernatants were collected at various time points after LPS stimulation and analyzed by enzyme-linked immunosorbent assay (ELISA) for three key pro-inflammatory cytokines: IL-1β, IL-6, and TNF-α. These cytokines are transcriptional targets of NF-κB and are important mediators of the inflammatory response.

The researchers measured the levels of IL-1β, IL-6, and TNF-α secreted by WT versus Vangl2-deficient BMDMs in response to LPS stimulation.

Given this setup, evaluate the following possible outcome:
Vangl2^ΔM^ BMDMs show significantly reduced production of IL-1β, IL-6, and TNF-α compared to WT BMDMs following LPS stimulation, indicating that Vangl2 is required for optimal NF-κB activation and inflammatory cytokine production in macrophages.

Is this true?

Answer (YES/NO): NO